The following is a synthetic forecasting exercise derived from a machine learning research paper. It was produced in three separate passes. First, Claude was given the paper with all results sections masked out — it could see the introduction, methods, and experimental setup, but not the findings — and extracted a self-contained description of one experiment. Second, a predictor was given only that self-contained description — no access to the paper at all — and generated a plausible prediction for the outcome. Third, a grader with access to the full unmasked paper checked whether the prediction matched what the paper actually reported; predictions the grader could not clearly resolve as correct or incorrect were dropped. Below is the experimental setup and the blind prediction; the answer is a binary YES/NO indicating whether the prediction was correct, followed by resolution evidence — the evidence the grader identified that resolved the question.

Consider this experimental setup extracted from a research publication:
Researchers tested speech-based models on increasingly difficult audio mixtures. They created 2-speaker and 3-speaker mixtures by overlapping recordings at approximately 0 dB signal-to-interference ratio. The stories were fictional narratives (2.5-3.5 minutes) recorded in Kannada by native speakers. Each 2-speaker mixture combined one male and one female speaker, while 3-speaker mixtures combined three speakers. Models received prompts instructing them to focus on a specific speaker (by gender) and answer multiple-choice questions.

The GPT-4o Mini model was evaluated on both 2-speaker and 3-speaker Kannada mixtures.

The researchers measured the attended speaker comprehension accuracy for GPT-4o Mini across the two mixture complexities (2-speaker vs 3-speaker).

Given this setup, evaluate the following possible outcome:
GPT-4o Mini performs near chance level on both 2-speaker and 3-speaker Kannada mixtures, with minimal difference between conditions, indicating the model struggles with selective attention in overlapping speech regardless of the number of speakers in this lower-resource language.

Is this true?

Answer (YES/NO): NO